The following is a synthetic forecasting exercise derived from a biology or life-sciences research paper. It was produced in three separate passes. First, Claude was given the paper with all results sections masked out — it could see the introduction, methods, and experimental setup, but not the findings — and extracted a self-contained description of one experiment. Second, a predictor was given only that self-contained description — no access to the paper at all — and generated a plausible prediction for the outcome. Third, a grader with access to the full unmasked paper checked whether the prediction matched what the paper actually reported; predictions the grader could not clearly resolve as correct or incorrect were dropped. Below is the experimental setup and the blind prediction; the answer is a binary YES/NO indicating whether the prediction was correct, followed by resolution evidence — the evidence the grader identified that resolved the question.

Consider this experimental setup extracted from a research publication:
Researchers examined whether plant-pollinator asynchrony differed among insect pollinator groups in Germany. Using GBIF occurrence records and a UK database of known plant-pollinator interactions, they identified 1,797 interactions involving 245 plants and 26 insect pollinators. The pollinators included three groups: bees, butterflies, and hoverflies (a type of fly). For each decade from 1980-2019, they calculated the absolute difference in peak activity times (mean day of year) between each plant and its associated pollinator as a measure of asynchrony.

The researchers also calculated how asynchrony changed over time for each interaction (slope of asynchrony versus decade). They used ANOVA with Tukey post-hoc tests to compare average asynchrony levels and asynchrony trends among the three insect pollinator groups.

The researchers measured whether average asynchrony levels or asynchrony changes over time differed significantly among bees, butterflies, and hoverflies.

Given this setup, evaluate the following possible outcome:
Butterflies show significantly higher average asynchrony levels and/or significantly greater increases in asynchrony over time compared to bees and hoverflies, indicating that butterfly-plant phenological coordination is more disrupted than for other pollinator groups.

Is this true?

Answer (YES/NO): NO